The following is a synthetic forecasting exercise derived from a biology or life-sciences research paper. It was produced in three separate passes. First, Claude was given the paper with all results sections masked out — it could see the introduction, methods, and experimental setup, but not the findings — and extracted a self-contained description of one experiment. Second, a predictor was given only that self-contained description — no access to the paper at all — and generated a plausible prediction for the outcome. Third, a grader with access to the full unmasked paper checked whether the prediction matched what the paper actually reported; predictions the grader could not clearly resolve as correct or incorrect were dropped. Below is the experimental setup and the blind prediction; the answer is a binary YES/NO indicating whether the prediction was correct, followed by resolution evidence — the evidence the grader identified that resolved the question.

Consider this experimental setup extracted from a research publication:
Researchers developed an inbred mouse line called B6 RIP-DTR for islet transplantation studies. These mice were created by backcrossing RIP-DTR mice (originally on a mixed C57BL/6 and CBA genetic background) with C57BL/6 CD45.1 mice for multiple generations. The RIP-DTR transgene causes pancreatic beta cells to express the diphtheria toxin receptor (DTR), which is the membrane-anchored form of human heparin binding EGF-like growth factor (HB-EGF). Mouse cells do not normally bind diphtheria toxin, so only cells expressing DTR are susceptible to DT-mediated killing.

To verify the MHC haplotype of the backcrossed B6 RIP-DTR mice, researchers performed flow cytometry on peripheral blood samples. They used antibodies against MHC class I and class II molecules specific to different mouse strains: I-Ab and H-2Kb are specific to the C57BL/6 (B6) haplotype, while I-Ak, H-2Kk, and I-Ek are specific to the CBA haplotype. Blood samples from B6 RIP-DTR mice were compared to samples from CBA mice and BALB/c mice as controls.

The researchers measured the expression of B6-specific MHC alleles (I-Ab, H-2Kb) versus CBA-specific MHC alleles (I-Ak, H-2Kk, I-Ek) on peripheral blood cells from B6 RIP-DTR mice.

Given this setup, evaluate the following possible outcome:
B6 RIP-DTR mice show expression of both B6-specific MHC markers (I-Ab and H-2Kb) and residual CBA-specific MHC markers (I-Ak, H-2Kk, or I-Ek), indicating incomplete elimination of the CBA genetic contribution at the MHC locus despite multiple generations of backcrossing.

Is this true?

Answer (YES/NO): NO